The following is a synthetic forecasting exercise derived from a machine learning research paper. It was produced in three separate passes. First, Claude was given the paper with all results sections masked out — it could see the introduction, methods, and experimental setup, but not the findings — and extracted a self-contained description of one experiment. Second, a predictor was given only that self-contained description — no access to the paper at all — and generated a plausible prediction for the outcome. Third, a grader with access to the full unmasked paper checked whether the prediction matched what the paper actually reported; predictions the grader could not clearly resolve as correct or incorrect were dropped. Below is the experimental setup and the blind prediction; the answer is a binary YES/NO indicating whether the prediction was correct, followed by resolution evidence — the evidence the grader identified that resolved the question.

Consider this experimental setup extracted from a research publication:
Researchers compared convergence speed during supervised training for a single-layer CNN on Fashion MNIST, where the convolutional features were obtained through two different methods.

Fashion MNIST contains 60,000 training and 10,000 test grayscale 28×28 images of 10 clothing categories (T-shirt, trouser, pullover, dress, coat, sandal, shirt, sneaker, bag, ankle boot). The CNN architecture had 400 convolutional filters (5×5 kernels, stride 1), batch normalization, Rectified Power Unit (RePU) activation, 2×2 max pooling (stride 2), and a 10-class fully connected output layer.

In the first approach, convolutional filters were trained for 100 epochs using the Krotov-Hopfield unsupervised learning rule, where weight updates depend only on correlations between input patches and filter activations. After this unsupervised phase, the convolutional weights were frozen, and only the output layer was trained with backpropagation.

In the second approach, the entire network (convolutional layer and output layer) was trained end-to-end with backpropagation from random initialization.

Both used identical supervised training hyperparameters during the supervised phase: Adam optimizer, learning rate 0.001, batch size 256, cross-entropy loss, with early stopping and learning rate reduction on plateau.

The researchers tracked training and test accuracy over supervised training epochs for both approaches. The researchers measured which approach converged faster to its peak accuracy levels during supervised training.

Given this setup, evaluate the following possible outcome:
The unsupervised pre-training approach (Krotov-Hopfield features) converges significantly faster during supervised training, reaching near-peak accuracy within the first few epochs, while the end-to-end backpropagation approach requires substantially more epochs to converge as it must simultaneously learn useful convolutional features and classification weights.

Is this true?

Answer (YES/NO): NO